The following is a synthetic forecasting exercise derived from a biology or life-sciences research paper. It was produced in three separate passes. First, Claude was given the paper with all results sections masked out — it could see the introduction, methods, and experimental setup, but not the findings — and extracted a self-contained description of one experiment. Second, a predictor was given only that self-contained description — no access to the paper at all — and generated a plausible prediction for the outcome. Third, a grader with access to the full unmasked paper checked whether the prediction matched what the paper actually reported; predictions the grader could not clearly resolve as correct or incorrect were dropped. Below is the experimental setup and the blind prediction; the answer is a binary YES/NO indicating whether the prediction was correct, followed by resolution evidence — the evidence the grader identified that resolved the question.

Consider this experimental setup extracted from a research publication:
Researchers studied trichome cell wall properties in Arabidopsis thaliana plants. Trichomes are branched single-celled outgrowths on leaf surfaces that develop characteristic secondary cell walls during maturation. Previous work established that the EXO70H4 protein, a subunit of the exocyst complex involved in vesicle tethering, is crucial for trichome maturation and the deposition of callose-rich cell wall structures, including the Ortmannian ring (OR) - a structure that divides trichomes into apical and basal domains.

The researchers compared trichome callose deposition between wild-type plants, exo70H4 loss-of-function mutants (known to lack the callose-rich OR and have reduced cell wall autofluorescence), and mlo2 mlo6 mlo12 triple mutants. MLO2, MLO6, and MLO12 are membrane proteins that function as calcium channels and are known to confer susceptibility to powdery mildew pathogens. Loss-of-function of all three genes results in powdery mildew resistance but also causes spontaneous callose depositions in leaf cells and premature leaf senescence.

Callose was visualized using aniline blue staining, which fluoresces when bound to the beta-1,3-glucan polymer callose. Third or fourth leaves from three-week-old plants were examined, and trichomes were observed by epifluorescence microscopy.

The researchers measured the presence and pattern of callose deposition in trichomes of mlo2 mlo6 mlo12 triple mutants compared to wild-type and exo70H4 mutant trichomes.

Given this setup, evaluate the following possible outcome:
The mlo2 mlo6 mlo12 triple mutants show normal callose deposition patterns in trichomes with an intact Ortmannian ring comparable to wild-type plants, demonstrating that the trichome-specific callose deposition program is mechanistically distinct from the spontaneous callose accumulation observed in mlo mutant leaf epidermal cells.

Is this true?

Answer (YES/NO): NO